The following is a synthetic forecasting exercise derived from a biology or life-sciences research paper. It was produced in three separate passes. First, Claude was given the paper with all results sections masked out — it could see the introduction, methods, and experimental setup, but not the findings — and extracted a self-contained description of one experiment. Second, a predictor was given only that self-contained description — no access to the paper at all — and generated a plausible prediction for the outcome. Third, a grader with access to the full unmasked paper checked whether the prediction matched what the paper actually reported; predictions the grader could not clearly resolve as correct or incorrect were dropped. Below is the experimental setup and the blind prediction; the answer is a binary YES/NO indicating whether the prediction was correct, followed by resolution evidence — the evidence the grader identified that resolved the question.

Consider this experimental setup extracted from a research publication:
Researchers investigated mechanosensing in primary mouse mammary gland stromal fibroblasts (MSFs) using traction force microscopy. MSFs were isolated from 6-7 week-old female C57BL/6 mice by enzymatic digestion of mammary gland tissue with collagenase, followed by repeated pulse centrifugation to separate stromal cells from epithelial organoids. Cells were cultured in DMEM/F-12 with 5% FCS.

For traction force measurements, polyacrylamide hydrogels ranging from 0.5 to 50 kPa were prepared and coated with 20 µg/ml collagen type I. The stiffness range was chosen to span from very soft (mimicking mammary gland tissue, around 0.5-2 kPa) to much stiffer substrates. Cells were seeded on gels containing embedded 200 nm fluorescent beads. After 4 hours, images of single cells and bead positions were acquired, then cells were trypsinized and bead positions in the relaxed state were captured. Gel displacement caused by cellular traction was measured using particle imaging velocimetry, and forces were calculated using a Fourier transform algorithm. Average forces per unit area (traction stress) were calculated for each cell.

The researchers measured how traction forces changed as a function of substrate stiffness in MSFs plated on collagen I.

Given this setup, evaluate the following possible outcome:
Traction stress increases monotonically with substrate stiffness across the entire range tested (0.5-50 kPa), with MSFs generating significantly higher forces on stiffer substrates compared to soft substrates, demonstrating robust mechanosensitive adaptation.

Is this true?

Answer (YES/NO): NO